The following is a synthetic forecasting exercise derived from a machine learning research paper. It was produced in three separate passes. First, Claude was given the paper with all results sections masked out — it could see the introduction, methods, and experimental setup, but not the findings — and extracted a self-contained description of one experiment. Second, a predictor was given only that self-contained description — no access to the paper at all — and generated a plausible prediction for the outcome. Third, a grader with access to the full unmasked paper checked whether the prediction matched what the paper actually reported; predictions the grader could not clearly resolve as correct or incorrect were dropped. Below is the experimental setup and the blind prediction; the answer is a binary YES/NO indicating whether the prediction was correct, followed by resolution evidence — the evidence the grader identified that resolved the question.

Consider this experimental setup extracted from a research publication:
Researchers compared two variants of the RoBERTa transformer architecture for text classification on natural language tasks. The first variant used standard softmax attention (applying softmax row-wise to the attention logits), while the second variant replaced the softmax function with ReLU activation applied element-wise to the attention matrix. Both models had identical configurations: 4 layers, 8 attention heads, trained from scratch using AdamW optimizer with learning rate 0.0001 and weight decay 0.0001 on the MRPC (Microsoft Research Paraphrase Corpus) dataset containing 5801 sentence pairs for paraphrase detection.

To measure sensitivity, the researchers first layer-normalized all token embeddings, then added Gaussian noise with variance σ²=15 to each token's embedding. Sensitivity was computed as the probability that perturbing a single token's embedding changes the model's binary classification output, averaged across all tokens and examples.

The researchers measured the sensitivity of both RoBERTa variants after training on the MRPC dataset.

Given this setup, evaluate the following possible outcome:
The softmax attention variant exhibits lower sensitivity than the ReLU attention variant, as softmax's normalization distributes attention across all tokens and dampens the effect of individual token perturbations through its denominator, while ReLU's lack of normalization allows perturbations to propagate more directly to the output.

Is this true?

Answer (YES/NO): NO